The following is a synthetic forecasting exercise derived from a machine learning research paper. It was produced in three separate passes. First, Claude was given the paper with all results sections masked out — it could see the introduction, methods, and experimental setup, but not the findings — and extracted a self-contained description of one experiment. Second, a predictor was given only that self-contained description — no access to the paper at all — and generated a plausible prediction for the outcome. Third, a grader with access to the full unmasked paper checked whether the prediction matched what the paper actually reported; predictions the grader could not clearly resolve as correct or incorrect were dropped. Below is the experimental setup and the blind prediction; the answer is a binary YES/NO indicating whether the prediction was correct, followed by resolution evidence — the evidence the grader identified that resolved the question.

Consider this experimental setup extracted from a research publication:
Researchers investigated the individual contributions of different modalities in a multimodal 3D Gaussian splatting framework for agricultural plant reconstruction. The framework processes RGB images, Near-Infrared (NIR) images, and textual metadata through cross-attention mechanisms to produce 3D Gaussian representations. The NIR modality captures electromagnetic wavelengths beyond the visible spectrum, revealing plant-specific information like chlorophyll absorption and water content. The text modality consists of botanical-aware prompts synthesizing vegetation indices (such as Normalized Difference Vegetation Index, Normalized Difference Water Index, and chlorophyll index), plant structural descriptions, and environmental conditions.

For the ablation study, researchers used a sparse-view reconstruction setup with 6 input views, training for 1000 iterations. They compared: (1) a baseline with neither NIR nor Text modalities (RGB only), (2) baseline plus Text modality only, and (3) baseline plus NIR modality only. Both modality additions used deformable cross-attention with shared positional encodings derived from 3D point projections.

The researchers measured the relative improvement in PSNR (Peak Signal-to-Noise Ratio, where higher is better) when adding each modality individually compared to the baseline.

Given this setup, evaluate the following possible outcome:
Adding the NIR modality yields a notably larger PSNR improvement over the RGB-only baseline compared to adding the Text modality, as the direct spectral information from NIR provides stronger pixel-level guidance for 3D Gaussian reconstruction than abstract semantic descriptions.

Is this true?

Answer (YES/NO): YES